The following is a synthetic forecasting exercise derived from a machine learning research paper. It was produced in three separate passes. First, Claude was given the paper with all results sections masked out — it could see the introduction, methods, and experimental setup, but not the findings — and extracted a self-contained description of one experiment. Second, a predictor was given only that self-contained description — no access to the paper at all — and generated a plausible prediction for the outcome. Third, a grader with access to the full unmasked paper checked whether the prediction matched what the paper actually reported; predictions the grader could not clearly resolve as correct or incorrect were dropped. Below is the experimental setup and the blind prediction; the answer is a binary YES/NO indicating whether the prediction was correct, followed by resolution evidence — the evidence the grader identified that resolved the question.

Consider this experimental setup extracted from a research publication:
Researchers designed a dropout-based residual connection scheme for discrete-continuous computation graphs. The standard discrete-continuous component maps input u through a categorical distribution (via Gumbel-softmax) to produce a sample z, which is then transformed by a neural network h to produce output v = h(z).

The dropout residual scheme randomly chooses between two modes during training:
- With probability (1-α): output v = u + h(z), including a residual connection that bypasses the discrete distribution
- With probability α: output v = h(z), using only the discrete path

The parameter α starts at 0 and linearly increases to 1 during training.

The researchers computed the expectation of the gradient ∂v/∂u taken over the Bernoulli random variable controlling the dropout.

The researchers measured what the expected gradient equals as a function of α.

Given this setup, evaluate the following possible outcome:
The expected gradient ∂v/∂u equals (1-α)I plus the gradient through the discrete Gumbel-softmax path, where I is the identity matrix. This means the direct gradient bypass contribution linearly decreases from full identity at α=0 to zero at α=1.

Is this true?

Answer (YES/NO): YES